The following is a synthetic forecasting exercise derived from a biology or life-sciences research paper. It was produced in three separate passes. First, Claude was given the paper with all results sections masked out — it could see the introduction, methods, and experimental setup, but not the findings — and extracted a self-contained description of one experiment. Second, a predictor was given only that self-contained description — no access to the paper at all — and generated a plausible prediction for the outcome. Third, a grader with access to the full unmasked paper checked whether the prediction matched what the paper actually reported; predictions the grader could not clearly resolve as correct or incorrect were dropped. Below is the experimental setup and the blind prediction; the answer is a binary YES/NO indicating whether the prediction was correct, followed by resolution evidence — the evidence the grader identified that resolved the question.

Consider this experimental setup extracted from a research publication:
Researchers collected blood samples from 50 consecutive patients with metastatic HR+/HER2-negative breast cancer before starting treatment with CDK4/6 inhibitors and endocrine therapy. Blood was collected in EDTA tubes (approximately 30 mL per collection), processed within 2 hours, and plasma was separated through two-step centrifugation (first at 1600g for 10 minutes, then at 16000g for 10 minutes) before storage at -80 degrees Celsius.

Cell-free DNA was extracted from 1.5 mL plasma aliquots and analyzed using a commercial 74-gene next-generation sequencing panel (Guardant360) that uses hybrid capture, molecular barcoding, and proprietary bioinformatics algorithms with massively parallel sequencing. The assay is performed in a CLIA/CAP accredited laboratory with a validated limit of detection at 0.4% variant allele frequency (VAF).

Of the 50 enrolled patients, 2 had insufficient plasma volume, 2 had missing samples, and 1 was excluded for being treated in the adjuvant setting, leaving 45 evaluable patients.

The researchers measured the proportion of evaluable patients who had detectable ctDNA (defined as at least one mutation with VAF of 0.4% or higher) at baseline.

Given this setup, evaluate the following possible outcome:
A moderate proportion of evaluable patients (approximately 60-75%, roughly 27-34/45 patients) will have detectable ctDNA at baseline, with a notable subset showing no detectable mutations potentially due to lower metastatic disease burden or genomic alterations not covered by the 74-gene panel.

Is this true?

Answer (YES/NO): YES